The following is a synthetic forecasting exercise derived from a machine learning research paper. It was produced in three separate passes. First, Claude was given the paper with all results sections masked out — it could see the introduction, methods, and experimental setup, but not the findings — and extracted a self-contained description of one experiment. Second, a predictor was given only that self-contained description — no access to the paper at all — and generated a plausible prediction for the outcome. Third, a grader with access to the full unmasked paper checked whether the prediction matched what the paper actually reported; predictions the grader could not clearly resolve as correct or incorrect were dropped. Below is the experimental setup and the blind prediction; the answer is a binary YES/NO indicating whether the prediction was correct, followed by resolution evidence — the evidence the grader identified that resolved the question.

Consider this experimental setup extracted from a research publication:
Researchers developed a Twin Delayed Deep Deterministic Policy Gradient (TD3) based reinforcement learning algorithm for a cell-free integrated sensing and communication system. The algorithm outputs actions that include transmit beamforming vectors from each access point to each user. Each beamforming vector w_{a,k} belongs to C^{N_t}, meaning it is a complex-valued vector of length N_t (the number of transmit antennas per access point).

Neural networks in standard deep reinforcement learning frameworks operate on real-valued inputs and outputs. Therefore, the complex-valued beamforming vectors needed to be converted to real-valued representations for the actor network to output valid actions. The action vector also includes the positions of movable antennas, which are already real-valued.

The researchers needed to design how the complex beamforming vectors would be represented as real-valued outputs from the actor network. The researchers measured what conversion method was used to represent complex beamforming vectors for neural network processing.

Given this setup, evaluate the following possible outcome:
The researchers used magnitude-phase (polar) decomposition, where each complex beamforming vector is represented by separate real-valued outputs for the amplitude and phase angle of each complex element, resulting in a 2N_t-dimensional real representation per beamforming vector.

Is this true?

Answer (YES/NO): NO